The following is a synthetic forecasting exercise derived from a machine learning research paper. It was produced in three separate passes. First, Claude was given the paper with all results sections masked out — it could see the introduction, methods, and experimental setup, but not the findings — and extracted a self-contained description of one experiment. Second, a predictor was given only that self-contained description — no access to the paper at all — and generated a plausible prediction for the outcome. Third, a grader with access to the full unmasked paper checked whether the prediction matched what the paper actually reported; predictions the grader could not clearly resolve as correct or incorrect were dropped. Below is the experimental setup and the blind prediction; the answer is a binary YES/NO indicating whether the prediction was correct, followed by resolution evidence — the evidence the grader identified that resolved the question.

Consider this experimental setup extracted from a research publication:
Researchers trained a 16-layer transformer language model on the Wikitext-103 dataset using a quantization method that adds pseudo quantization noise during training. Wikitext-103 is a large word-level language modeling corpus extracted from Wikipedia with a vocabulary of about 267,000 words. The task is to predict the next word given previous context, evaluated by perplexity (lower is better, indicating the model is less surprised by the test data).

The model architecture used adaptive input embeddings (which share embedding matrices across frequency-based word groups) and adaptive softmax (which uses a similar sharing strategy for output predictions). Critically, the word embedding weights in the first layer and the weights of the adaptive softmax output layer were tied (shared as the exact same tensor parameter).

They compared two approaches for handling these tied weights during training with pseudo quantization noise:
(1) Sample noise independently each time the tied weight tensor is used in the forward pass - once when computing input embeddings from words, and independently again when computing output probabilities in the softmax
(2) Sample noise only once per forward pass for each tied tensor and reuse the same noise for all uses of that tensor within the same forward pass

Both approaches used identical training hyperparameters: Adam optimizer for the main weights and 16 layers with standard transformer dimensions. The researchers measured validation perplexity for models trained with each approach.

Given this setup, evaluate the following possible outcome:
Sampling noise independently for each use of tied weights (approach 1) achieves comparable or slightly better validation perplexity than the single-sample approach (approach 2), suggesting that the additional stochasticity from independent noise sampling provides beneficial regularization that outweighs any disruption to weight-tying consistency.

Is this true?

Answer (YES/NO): NO